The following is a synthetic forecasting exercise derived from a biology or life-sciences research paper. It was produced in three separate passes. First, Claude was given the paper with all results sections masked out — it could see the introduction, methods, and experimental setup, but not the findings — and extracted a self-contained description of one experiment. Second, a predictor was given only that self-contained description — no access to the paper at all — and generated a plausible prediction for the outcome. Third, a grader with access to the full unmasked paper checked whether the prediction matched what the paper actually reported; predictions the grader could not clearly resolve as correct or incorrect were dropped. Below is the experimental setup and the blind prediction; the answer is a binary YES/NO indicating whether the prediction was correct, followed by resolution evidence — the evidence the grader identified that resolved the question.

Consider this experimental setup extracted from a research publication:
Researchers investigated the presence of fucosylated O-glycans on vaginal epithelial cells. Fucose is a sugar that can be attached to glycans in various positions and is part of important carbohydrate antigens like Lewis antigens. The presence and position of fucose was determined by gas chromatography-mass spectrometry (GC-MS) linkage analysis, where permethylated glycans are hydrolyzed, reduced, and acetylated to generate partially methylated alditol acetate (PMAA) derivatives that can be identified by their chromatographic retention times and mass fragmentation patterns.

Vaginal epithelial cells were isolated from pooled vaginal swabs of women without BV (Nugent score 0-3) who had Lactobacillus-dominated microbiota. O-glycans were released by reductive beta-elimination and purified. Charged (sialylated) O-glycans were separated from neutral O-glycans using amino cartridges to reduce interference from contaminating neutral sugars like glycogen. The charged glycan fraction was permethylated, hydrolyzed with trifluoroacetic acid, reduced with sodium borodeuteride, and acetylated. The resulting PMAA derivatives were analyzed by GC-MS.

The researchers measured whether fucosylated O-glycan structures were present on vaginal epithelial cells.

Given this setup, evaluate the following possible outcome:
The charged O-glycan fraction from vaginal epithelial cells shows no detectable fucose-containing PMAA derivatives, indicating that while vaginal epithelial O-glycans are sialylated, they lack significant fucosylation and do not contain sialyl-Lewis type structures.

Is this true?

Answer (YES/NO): NO